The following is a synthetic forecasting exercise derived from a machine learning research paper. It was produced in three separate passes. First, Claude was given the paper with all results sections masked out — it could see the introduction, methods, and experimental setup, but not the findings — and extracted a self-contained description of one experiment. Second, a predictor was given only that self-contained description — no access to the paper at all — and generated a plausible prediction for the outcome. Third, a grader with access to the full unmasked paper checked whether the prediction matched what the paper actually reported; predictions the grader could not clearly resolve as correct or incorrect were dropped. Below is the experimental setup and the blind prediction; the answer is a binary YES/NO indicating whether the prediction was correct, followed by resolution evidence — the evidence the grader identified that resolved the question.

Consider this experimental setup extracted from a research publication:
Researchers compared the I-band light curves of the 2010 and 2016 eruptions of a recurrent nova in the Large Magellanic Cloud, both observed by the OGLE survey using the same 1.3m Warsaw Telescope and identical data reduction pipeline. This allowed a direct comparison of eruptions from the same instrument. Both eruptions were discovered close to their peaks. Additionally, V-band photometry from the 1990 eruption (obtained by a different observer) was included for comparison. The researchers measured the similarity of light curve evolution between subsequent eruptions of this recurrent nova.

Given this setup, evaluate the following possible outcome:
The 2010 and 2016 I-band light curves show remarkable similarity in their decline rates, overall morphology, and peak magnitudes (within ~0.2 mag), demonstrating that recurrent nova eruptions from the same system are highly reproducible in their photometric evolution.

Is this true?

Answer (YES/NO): YES